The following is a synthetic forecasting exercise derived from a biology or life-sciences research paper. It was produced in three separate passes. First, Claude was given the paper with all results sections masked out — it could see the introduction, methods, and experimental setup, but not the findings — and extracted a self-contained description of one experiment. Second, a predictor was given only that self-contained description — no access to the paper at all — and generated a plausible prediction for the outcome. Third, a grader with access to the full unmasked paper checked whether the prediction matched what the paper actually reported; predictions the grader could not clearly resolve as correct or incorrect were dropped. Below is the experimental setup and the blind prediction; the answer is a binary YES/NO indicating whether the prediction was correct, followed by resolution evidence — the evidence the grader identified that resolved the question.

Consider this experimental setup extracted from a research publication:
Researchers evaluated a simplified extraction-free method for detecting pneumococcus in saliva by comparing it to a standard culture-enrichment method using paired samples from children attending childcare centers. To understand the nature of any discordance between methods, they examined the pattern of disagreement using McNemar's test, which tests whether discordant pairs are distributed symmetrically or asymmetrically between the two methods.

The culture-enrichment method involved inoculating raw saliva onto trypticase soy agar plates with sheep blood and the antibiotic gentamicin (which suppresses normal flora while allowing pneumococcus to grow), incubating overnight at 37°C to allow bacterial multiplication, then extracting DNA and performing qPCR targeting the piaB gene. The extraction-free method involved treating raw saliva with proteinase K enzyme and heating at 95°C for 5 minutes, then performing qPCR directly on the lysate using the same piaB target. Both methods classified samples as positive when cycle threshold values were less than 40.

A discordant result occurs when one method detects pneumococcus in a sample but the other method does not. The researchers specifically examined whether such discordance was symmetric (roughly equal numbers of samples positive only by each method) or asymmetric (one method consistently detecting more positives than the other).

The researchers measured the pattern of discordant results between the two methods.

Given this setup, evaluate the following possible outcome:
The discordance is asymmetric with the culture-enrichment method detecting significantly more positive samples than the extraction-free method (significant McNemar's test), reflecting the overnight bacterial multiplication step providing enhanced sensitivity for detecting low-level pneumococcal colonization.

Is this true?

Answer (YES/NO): NO